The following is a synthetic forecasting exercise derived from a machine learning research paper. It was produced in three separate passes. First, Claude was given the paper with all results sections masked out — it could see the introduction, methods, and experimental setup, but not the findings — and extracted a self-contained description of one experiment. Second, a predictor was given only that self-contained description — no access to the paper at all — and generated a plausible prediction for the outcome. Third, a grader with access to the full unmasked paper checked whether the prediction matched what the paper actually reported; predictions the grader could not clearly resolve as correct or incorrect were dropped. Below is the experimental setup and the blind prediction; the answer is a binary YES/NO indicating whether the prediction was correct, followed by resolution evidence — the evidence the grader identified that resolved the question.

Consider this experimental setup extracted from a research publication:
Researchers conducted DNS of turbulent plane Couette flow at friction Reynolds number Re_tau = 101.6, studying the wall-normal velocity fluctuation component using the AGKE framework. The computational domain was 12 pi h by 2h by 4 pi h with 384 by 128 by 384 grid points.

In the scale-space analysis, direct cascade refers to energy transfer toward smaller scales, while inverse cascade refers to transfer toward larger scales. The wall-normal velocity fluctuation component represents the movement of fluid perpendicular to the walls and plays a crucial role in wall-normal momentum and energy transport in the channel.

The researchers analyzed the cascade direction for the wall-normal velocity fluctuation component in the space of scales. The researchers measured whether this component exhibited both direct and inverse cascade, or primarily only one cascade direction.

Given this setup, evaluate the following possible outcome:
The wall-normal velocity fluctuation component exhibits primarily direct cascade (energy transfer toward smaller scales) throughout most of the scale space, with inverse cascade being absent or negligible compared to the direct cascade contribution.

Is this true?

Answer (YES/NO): NO